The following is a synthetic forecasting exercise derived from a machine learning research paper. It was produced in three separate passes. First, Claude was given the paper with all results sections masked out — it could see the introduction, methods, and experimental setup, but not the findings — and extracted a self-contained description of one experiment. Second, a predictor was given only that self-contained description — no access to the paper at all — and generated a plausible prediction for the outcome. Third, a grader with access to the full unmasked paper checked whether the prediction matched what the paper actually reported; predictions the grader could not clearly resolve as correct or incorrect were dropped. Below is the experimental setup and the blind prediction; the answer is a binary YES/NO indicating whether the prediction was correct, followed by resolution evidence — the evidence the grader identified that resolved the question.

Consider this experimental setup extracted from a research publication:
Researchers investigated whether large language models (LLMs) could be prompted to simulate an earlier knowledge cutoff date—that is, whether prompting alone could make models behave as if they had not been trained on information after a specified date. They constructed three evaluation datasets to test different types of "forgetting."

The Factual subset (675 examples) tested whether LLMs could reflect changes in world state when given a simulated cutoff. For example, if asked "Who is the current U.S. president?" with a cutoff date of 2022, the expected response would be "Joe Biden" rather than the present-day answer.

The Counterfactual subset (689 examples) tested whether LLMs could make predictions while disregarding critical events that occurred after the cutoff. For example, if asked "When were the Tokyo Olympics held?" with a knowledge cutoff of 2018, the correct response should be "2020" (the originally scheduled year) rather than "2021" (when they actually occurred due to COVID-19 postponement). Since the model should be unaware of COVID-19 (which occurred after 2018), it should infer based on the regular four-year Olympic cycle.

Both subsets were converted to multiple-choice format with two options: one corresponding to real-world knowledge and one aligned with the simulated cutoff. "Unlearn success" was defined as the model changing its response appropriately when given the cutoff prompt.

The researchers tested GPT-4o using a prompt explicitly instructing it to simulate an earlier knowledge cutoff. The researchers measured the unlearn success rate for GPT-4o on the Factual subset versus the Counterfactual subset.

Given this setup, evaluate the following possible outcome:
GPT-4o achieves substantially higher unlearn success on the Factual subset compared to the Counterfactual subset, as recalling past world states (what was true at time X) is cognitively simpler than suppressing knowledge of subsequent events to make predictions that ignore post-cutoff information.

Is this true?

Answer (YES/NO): YES